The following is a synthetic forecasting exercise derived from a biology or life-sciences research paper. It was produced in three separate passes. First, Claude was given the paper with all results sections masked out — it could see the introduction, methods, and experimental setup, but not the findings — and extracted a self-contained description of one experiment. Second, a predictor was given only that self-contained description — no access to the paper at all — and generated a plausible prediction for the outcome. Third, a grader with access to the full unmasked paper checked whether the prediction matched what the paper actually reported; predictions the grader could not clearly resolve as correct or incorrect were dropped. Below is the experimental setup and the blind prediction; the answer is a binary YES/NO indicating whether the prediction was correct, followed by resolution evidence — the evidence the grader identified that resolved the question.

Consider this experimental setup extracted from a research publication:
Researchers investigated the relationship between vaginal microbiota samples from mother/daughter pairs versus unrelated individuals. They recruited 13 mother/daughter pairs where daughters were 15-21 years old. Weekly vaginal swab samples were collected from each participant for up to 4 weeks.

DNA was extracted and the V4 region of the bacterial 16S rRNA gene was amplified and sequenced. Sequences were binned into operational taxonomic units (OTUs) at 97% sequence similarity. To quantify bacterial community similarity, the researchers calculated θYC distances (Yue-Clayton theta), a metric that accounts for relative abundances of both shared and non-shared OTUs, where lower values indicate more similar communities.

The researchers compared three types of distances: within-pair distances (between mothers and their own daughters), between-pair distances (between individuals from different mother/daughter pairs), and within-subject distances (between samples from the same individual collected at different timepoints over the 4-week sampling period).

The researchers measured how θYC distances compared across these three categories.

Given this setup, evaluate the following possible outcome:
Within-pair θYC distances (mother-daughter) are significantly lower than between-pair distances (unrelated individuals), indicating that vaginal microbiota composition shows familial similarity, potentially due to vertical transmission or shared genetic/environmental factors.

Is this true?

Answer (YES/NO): NO